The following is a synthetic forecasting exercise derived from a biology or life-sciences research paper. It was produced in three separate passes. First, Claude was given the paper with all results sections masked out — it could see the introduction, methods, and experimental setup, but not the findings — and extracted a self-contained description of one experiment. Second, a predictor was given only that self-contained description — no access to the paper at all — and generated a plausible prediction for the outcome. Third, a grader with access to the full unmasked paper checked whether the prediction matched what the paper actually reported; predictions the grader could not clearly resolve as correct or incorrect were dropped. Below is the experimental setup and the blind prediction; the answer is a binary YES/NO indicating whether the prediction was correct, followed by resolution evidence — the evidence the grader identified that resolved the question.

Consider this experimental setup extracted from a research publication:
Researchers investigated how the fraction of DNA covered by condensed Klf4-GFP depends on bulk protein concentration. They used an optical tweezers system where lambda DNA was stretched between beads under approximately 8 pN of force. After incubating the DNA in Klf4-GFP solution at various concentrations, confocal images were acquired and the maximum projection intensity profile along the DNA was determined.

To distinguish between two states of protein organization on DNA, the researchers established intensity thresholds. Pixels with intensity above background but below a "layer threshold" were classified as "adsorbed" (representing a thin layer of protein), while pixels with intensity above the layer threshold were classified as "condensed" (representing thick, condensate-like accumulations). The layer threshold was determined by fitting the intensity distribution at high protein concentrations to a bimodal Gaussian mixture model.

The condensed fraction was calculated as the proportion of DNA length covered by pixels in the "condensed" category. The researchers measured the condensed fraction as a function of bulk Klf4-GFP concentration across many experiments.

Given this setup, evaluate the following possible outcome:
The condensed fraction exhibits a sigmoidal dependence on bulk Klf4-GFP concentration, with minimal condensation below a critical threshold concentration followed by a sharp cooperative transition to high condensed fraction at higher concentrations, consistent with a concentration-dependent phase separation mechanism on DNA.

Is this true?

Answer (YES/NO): YES